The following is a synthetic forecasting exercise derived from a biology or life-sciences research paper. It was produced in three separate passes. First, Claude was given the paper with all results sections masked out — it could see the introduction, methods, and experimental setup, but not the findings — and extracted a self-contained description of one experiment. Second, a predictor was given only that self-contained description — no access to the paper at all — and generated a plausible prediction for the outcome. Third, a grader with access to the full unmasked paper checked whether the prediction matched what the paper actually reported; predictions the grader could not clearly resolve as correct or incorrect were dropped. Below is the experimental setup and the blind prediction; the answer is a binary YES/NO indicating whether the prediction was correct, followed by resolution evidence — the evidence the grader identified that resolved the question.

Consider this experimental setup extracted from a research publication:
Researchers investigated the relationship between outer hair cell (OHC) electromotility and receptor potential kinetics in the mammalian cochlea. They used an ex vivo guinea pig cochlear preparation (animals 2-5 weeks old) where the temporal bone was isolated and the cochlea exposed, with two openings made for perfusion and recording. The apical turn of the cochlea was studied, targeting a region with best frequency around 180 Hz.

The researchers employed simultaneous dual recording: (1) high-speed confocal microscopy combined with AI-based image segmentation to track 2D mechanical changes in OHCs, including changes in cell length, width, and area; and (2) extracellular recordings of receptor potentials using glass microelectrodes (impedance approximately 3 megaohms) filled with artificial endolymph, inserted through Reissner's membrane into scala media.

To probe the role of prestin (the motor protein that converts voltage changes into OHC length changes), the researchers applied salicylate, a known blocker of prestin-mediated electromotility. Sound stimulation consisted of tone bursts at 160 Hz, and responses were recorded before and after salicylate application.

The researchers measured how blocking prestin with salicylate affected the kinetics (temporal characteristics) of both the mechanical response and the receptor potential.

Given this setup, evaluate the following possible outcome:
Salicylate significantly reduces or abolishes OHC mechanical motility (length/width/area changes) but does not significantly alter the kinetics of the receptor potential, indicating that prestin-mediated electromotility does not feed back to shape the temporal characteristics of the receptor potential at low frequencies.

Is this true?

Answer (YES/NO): NO